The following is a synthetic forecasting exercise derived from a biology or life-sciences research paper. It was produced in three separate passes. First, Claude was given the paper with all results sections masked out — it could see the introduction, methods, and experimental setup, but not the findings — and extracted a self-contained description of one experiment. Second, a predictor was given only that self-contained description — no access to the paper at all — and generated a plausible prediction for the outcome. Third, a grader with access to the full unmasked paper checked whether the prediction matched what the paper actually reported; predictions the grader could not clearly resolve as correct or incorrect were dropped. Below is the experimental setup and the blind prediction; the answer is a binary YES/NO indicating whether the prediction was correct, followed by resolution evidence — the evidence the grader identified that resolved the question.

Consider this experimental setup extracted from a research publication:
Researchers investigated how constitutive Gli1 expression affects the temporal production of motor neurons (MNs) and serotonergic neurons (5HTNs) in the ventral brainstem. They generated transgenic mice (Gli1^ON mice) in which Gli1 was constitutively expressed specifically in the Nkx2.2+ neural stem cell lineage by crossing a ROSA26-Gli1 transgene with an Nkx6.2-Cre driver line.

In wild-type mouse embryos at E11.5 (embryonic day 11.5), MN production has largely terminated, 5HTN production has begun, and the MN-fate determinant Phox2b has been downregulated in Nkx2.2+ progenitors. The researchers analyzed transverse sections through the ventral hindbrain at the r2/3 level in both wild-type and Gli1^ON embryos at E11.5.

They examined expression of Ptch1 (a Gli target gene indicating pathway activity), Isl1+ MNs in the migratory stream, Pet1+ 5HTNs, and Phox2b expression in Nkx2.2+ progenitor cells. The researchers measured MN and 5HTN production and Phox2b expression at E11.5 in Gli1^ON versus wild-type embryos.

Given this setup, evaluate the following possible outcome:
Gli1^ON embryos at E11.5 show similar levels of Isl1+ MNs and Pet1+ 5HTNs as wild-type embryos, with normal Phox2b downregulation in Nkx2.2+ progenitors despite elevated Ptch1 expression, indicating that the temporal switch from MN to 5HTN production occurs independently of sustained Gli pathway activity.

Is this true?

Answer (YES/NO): NO